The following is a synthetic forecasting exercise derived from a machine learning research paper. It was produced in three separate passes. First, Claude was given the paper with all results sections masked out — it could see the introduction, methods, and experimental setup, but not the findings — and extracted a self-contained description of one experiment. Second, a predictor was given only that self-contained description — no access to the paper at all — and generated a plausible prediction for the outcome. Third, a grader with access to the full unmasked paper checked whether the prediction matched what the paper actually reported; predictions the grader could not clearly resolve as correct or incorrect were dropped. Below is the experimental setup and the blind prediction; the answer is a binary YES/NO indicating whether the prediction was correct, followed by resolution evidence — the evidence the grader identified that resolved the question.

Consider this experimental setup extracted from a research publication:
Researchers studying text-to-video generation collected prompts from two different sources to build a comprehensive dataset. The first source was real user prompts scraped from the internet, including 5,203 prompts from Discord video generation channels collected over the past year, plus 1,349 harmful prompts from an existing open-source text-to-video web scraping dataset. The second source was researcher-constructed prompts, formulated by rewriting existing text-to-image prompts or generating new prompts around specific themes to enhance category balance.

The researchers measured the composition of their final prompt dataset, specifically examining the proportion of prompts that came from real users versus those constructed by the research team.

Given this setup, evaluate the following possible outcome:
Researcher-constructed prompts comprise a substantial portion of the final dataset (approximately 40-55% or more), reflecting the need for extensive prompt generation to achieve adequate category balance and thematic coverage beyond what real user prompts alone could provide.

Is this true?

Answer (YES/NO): YES